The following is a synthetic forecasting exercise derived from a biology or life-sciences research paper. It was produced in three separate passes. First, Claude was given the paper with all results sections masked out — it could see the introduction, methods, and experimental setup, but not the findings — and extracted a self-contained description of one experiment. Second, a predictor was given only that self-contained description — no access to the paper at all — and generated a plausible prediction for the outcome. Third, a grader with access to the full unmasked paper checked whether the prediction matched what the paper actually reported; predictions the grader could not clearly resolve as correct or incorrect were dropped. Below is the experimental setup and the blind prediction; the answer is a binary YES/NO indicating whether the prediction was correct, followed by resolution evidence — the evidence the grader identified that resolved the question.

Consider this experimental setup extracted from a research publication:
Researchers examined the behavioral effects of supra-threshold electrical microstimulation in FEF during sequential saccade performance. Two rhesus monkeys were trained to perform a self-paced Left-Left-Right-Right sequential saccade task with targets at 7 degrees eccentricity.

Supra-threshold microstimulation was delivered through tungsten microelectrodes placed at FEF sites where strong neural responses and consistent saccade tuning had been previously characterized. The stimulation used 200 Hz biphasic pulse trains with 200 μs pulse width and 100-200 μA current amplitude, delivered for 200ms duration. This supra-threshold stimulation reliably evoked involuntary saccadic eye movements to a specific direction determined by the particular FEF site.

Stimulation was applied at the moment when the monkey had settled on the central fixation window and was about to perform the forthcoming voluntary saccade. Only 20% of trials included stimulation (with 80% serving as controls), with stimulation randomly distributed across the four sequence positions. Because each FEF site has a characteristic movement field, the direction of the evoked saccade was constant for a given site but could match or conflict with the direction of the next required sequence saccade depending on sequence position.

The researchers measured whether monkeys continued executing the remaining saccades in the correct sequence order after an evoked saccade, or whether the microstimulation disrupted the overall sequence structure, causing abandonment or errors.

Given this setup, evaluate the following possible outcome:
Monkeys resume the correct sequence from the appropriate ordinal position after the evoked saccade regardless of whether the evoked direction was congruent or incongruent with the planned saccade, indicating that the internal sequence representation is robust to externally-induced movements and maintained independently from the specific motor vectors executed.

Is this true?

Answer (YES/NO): YES